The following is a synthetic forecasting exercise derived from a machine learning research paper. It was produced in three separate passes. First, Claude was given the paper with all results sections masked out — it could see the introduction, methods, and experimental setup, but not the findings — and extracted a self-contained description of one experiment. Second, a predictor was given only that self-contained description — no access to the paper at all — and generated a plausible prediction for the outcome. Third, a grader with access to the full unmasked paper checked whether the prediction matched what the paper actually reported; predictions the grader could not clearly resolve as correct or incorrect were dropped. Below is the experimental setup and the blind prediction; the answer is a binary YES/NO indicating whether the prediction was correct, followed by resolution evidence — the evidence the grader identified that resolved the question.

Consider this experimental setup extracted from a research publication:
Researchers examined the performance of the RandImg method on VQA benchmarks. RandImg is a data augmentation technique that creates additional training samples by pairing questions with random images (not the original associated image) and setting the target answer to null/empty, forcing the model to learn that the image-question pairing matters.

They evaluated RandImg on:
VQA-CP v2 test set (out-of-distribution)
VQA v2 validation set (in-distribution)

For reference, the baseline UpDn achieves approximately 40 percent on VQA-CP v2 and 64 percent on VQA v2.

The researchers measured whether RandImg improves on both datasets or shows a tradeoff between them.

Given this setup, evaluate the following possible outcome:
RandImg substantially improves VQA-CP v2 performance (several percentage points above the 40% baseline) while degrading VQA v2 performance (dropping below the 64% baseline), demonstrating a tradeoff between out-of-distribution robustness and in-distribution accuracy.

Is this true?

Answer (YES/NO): YES